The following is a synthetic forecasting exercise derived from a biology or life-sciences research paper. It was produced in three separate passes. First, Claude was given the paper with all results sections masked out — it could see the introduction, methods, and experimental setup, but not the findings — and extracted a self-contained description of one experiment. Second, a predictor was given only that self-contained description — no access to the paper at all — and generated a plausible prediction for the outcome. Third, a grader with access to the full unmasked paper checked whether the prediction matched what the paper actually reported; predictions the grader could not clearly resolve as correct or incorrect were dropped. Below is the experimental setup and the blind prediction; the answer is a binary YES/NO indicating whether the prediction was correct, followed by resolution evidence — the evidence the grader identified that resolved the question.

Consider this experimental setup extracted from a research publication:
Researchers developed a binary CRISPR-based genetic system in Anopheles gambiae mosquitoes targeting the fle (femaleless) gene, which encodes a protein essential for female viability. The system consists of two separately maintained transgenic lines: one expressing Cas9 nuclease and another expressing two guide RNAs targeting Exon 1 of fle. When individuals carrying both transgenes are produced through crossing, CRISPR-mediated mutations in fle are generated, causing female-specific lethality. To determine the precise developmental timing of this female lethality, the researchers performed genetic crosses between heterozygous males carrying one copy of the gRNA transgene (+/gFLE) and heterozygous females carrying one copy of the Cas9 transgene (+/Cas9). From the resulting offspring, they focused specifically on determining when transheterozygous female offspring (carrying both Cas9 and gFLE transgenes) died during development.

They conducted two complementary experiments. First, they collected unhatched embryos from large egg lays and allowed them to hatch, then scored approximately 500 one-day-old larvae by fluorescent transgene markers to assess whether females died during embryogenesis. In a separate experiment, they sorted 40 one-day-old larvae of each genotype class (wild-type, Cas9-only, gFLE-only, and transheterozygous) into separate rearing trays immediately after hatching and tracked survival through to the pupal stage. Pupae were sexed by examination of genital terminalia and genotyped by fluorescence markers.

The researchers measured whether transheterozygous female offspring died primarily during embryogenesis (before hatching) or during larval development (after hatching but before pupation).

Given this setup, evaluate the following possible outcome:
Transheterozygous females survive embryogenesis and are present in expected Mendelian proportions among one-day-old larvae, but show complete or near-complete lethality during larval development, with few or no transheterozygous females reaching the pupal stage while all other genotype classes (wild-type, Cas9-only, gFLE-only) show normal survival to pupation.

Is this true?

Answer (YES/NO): YES